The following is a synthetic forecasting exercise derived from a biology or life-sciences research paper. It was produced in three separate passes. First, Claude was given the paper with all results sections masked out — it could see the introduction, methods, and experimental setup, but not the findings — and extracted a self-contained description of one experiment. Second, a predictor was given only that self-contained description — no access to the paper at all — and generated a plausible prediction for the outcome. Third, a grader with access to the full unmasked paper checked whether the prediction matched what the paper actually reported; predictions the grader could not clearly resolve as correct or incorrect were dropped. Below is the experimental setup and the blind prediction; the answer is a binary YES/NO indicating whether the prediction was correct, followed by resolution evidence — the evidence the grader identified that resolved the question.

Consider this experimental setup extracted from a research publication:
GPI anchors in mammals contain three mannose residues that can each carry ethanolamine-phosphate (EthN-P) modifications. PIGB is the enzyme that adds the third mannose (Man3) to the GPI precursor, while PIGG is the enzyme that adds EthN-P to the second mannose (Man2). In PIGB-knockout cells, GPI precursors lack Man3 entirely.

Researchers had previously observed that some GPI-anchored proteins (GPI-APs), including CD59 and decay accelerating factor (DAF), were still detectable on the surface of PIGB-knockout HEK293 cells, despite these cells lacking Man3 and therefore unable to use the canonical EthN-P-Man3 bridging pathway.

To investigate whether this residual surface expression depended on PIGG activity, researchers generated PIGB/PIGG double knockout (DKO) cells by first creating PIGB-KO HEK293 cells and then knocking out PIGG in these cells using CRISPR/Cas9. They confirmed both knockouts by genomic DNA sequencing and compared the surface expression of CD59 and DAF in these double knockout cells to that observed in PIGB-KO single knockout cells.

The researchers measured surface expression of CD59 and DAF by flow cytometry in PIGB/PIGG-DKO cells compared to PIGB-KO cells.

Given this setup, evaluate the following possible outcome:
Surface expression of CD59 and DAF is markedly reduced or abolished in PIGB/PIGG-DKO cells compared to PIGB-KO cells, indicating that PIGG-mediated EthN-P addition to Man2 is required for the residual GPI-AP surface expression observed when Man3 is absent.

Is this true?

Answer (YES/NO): YES